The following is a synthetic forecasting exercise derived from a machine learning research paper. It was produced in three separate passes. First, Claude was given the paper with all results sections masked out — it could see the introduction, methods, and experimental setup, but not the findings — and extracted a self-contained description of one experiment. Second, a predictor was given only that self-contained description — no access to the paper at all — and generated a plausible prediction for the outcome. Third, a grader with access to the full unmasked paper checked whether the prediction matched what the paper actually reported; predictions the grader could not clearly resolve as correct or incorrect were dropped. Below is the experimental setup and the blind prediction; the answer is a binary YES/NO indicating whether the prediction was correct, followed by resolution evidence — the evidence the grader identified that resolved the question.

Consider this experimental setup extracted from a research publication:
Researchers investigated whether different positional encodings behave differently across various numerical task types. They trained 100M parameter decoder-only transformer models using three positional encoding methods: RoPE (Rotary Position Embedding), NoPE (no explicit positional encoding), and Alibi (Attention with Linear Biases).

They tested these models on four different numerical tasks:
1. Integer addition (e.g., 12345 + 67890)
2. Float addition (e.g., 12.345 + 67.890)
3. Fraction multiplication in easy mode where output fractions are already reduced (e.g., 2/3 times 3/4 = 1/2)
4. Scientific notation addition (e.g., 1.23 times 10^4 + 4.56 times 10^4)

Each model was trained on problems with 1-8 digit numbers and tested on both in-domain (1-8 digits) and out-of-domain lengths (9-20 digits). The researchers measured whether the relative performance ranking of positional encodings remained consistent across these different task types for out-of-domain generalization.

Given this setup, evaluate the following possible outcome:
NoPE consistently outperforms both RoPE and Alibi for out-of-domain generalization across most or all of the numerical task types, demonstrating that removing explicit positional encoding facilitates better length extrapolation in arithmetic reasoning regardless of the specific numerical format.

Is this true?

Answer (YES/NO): NO